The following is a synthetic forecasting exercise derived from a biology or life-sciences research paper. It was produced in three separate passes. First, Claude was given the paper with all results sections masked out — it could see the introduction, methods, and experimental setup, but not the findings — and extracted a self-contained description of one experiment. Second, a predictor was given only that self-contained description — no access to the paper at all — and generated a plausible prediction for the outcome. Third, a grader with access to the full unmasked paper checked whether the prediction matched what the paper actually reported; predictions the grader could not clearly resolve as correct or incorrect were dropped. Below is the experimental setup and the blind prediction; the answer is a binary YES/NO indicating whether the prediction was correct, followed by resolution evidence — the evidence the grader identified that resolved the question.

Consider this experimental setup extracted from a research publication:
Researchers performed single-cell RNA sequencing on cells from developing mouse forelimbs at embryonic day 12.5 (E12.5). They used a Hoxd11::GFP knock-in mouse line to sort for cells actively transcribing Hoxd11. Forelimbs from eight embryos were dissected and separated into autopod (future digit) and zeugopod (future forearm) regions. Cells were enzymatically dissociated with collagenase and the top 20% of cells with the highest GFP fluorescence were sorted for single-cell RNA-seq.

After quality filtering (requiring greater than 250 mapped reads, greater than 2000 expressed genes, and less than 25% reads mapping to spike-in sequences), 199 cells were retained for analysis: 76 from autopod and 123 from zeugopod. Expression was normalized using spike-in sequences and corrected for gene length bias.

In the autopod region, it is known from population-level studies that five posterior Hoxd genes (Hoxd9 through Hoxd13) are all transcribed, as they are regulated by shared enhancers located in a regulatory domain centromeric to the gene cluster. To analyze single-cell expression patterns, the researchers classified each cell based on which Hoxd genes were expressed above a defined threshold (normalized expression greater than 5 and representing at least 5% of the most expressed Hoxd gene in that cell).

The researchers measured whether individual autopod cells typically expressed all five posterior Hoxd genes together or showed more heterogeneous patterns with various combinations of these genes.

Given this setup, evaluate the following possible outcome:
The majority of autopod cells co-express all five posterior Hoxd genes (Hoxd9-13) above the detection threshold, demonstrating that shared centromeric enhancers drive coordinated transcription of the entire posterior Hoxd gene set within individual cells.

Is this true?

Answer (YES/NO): NO